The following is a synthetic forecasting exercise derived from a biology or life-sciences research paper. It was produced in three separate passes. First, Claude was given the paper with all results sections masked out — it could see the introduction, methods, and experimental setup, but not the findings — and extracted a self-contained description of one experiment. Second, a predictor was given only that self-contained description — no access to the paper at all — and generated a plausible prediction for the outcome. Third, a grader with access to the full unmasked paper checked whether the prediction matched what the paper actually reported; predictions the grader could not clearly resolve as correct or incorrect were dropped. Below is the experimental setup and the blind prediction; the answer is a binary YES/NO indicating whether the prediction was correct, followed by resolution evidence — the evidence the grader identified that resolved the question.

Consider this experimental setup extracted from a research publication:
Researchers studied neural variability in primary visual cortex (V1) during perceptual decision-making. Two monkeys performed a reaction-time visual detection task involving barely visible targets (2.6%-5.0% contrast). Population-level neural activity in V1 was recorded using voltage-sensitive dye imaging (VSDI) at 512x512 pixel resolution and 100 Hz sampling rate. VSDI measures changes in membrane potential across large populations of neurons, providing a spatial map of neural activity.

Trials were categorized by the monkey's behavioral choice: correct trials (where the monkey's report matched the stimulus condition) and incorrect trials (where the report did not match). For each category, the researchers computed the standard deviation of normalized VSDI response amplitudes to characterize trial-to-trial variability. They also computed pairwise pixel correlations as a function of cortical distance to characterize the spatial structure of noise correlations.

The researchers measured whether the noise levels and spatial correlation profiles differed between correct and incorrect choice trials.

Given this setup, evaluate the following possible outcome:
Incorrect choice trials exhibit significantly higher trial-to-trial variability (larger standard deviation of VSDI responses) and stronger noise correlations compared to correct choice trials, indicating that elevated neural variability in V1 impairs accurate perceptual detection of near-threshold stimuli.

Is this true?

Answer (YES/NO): NO